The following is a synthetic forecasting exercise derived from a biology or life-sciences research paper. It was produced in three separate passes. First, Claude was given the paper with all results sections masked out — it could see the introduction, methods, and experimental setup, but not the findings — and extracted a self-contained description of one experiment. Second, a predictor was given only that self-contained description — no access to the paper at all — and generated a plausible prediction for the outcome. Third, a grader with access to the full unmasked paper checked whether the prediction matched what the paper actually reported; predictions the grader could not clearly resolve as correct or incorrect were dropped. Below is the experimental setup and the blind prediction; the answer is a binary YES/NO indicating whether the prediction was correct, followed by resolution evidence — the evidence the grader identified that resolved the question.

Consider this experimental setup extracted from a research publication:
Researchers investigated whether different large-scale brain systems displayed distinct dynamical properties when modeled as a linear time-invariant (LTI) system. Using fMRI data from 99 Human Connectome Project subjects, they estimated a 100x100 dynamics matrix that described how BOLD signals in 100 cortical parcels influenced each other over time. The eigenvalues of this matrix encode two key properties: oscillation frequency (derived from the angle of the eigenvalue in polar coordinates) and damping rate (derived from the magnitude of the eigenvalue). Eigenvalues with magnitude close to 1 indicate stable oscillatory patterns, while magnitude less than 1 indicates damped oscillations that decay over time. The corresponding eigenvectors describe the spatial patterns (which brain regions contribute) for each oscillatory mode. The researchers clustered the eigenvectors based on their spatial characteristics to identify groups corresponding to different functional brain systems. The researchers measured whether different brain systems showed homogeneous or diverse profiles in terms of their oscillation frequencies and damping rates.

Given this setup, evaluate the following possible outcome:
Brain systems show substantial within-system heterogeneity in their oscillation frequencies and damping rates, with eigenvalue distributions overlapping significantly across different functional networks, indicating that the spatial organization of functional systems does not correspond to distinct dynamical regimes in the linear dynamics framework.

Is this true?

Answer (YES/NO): NO